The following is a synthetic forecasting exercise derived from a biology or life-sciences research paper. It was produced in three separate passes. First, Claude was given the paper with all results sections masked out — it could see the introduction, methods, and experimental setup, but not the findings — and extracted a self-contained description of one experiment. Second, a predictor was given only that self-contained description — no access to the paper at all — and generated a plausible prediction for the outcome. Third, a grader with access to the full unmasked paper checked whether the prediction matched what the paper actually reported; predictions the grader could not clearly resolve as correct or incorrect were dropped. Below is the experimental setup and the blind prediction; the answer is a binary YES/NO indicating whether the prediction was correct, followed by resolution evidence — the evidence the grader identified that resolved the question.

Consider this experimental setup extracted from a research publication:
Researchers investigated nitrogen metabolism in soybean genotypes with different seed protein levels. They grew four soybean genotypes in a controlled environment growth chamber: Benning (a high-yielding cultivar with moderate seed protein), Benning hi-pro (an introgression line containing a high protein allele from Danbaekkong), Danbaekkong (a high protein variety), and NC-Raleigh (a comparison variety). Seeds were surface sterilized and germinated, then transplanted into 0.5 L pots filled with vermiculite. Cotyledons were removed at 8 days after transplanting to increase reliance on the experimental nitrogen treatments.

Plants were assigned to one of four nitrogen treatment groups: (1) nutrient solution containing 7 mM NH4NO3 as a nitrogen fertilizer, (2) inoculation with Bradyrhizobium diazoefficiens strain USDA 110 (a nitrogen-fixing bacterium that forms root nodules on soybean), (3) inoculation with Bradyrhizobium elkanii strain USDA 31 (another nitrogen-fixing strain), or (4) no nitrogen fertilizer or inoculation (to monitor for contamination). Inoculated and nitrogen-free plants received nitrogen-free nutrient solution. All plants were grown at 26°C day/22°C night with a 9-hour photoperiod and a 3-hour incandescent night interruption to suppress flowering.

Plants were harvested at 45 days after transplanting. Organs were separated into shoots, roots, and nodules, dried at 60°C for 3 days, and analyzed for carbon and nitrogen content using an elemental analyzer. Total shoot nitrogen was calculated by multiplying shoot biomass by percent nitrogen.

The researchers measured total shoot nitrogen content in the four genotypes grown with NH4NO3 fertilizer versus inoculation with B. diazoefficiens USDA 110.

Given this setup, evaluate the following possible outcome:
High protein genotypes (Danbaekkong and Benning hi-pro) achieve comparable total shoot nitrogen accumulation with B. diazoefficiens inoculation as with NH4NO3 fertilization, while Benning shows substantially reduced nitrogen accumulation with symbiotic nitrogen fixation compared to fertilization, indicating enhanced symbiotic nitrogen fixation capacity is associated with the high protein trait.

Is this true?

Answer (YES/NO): NO